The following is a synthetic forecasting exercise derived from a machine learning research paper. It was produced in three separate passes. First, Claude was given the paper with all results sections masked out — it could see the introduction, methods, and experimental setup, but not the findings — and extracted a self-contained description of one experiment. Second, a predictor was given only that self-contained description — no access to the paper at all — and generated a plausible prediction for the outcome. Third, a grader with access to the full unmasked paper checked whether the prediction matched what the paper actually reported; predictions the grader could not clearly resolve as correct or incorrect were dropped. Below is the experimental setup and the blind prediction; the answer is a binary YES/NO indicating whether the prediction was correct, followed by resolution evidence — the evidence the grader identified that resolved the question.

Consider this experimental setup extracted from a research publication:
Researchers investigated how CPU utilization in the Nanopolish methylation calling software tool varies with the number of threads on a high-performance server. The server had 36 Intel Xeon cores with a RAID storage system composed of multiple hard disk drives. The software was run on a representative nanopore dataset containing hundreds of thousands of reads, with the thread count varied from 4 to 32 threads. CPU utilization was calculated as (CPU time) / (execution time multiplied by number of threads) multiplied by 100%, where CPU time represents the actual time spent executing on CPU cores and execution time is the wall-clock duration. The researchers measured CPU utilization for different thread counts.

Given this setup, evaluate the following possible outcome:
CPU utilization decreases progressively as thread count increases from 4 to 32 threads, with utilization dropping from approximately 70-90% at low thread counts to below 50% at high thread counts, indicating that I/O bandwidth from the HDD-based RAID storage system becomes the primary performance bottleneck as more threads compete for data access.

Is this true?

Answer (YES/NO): NO